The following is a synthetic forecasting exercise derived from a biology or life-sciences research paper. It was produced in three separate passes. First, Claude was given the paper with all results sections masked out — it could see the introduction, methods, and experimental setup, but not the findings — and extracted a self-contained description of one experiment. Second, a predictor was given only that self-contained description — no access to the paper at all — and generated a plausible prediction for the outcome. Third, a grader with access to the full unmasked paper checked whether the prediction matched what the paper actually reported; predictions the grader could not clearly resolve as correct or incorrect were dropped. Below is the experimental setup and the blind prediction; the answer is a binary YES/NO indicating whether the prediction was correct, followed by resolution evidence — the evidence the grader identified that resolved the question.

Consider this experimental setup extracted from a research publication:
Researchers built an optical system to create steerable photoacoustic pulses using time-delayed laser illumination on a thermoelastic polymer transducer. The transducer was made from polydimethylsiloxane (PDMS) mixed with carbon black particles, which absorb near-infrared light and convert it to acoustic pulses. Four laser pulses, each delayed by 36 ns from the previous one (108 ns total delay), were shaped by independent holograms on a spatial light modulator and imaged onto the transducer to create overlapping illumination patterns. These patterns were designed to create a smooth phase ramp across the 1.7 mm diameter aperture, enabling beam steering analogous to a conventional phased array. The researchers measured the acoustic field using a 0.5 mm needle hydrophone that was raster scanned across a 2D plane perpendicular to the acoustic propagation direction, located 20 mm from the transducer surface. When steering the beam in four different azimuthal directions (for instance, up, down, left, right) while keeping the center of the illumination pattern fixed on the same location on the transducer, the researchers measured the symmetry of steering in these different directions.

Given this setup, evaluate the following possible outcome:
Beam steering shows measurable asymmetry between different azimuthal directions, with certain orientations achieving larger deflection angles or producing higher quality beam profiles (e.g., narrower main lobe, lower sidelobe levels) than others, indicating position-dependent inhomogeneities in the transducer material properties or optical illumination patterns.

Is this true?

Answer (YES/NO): YES